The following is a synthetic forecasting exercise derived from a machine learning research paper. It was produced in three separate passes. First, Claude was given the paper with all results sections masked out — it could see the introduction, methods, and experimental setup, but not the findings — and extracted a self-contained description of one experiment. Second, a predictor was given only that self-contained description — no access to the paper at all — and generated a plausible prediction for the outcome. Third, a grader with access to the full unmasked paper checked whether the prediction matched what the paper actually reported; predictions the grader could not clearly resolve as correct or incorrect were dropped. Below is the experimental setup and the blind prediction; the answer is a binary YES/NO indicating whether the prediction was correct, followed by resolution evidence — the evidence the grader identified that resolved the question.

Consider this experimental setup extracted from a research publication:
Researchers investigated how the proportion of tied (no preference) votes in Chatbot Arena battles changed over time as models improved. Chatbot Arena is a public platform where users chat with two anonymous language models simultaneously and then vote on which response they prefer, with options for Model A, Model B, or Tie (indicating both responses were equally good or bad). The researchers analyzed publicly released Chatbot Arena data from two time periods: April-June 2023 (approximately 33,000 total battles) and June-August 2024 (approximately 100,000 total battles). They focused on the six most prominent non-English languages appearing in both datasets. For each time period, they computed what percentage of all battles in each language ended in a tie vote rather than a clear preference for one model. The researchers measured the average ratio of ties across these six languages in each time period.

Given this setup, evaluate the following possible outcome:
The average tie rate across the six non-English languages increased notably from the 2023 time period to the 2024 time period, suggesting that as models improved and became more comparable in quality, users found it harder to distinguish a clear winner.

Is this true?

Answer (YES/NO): YES